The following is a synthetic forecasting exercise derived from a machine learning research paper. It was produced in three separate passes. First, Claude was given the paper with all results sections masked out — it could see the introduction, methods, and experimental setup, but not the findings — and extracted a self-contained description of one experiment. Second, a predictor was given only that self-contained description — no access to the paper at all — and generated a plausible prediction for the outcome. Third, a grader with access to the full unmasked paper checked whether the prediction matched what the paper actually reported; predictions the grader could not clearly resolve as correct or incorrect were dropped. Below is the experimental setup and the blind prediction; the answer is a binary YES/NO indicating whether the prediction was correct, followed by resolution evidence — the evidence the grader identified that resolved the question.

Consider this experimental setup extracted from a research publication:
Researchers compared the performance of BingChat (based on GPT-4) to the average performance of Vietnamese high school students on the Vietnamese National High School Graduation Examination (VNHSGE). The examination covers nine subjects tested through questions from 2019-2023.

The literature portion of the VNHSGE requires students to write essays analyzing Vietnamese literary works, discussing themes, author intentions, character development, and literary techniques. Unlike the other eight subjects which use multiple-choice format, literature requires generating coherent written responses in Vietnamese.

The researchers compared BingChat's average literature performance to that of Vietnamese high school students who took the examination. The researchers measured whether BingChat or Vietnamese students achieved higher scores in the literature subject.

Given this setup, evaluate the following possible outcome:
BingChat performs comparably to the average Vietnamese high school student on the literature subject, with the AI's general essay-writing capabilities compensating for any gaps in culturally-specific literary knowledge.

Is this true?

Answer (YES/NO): YES